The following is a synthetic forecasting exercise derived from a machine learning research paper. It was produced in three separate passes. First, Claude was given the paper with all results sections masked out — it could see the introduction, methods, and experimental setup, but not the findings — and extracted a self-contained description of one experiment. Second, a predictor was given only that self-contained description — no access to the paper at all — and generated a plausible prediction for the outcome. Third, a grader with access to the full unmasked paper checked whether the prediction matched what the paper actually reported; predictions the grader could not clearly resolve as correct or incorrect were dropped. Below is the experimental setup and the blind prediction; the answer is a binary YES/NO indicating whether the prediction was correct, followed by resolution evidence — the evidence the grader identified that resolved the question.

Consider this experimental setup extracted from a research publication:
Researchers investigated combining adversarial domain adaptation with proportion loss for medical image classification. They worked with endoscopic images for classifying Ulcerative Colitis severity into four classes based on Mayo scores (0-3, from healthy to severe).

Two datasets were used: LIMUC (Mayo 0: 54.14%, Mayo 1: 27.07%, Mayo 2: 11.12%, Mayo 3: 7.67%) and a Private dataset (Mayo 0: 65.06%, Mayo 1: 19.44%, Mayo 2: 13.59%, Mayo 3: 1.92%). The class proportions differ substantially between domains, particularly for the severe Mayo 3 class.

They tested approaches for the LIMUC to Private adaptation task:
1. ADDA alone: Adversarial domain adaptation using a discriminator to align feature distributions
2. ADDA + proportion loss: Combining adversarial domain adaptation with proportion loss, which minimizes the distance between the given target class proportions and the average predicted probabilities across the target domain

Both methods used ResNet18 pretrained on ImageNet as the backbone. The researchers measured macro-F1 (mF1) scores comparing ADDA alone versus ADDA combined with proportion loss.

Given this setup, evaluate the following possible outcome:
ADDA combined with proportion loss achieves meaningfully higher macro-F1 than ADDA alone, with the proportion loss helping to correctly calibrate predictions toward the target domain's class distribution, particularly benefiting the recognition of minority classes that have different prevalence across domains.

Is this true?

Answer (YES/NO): NO